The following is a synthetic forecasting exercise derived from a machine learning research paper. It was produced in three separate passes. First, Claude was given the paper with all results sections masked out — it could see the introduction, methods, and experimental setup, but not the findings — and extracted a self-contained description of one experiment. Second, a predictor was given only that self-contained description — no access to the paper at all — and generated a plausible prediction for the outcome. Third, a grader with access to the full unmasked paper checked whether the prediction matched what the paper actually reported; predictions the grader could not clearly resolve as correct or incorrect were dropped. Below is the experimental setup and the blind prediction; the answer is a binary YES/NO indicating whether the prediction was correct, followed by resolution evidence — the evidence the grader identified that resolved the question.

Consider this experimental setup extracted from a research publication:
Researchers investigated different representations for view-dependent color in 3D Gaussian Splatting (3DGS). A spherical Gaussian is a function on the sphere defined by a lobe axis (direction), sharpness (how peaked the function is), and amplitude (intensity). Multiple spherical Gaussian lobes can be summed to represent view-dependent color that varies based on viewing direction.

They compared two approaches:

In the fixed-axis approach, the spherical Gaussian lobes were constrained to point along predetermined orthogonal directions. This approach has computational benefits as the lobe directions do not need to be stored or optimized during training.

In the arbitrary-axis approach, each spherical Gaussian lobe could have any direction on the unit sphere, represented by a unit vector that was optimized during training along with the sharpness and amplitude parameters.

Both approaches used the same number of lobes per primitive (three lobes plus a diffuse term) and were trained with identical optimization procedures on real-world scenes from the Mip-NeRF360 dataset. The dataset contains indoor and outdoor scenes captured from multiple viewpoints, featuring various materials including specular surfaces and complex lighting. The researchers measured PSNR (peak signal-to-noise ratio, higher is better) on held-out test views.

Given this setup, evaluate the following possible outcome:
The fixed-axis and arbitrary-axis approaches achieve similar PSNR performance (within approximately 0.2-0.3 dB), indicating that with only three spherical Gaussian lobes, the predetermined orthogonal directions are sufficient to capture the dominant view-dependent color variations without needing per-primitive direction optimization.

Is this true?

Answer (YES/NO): NO